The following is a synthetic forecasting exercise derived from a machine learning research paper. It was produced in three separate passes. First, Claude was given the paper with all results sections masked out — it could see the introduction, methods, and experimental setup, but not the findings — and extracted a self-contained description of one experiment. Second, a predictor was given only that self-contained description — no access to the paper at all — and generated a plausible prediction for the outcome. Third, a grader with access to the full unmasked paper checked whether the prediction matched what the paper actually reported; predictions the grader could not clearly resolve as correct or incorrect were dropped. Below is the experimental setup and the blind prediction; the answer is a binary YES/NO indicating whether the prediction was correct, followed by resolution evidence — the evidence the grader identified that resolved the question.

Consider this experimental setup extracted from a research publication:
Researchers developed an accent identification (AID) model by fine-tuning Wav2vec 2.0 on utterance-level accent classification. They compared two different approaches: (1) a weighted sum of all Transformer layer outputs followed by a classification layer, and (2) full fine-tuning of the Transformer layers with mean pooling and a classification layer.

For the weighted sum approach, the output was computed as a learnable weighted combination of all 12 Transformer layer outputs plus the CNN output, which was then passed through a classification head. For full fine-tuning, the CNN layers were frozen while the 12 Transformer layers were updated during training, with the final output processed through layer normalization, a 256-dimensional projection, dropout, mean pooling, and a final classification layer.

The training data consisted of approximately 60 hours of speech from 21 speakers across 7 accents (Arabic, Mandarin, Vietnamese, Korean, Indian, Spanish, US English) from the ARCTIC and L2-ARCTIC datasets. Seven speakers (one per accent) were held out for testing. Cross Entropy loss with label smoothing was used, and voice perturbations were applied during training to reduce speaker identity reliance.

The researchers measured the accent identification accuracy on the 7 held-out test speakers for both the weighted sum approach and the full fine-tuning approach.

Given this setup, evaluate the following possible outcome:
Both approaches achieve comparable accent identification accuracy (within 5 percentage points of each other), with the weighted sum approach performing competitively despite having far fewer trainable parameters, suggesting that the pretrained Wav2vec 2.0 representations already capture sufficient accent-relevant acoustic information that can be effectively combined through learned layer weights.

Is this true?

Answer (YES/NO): NO